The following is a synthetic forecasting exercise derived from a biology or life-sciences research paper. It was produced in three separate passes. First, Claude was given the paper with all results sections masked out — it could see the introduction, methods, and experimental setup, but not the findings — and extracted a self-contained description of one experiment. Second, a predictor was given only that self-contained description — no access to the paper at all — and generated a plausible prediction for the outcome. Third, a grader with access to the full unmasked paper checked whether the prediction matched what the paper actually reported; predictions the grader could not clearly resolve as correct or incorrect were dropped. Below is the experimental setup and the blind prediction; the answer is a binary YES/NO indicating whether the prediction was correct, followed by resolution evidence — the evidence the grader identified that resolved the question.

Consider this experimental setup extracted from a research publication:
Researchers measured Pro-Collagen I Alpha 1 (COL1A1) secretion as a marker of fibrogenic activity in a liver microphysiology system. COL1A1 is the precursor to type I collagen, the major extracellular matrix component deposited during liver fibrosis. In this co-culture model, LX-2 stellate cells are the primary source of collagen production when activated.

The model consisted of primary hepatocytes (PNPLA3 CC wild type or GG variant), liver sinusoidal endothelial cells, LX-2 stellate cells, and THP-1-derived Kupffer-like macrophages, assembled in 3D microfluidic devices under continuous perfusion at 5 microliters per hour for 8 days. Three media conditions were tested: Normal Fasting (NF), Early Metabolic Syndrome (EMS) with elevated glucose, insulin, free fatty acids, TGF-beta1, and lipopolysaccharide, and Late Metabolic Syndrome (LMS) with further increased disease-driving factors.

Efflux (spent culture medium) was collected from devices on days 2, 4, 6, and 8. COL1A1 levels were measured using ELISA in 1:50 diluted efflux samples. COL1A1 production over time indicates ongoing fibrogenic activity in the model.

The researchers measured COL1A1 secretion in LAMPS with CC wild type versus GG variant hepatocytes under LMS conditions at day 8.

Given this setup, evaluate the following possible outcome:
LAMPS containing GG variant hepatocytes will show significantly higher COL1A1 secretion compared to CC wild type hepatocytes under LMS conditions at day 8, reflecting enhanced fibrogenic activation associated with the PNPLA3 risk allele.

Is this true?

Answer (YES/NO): YES